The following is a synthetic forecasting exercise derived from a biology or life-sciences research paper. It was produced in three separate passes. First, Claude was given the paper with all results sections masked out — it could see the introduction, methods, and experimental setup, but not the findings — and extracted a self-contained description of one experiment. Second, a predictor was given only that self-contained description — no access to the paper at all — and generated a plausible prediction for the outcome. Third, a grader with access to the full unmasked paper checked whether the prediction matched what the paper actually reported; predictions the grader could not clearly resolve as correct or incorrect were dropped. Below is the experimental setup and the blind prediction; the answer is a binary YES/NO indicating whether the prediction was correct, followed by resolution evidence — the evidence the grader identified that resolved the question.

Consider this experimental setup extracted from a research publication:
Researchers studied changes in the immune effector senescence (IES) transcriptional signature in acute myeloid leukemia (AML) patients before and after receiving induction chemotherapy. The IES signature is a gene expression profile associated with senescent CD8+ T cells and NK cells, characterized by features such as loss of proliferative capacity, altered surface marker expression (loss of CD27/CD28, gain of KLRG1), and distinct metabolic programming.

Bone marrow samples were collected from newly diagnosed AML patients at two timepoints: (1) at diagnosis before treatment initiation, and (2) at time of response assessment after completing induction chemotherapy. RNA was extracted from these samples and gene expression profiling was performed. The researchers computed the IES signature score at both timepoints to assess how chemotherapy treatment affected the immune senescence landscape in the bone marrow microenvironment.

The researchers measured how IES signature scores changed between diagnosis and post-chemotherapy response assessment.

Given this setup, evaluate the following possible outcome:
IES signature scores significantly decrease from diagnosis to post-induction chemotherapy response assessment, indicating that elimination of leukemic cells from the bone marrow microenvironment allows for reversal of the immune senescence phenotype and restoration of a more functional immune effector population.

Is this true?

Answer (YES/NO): NO